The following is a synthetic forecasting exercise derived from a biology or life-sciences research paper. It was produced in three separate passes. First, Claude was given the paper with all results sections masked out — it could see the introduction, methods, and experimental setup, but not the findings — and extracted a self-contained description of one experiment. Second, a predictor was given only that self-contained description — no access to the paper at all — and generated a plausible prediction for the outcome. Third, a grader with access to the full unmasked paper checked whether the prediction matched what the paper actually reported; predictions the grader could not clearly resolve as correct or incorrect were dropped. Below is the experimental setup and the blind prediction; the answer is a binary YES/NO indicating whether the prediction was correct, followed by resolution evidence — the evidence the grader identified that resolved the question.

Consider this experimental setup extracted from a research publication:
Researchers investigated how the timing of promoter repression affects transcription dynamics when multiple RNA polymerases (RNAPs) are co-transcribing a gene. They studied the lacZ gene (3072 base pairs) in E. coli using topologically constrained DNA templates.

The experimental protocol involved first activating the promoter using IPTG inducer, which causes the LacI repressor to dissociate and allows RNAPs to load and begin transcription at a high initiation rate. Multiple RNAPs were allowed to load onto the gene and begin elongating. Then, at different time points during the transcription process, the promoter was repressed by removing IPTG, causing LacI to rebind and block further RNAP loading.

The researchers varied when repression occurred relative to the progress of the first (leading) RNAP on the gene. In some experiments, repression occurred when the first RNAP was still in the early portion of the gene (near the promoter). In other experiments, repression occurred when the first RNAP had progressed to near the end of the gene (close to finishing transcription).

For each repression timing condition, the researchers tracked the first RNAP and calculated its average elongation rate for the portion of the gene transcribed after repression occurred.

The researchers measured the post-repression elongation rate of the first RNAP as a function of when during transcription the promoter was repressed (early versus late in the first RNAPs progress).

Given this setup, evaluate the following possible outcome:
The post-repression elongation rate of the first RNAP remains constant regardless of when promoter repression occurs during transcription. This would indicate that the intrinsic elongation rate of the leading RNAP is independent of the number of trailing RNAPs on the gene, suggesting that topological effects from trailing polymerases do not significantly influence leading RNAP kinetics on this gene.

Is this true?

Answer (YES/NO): NO